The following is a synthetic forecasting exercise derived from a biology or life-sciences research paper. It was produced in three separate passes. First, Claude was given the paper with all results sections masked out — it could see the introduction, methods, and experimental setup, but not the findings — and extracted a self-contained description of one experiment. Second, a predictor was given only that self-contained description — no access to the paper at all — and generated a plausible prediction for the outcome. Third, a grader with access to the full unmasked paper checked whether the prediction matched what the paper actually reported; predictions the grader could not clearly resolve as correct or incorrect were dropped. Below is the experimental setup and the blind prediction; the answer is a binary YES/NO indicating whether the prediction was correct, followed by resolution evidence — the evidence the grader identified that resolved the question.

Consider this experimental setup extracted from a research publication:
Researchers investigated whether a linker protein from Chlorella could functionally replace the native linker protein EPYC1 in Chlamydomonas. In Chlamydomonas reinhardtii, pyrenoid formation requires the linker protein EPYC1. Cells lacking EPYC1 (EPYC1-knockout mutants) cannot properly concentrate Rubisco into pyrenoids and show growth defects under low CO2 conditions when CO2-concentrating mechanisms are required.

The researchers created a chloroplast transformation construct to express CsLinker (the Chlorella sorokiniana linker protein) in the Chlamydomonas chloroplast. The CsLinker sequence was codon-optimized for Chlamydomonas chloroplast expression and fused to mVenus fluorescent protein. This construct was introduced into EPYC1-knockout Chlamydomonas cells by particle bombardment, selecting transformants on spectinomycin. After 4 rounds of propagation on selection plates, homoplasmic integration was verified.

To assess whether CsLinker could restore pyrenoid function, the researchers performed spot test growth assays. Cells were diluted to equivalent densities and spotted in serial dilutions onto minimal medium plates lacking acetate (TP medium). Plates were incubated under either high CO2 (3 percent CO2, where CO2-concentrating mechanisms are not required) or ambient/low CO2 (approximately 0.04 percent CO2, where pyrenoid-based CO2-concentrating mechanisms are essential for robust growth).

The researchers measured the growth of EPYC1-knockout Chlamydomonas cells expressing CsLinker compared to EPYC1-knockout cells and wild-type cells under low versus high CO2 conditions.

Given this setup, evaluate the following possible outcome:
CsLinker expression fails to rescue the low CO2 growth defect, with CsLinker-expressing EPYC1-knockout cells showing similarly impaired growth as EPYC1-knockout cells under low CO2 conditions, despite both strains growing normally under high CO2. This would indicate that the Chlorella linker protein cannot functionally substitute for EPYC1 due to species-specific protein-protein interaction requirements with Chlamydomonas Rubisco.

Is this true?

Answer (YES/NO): NO